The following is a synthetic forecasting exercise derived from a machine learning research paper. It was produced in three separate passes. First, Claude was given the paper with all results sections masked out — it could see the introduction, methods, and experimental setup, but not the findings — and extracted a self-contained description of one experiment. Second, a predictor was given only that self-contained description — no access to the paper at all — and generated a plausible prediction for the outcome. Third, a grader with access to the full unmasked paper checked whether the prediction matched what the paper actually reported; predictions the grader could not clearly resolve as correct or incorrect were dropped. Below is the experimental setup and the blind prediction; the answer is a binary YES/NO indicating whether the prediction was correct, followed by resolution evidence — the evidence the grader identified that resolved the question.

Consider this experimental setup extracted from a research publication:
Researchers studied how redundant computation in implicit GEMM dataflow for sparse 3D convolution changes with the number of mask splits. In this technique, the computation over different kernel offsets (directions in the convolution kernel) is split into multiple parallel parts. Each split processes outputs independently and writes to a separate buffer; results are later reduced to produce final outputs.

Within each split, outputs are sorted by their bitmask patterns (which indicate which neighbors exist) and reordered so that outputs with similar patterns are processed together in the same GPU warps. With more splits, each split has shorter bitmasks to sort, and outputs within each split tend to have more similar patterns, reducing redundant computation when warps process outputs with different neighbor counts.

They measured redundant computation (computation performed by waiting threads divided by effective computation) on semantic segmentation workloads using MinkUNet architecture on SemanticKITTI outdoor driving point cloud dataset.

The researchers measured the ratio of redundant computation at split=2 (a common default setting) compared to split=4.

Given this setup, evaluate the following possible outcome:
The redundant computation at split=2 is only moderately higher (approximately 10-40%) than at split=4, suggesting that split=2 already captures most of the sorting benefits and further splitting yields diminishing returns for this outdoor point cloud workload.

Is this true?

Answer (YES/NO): YES